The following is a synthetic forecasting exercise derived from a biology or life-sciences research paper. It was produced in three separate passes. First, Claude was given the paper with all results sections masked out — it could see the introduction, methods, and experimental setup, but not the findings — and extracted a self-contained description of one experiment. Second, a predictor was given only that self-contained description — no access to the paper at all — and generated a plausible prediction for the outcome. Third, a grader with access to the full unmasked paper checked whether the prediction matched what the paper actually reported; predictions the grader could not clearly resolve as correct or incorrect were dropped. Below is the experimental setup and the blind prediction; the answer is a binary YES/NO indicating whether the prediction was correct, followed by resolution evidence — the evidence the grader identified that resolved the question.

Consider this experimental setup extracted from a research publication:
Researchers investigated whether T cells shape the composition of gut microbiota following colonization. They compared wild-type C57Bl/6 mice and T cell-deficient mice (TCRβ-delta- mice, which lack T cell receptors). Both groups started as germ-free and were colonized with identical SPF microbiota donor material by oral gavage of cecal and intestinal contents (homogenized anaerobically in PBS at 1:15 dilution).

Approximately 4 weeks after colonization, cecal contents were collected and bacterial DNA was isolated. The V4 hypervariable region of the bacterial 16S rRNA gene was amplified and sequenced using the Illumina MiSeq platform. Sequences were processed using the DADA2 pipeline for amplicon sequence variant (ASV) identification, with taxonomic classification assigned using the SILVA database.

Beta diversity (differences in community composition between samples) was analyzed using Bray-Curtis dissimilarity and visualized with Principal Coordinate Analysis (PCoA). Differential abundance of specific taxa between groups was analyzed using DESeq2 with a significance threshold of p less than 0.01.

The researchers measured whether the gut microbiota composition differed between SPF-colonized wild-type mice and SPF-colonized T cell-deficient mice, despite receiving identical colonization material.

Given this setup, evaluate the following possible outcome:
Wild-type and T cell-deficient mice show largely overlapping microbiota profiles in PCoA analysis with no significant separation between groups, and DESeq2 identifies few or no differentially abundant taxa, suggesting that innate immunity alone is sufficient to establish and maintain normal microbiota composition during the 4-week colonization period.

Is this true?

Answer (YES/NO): NO